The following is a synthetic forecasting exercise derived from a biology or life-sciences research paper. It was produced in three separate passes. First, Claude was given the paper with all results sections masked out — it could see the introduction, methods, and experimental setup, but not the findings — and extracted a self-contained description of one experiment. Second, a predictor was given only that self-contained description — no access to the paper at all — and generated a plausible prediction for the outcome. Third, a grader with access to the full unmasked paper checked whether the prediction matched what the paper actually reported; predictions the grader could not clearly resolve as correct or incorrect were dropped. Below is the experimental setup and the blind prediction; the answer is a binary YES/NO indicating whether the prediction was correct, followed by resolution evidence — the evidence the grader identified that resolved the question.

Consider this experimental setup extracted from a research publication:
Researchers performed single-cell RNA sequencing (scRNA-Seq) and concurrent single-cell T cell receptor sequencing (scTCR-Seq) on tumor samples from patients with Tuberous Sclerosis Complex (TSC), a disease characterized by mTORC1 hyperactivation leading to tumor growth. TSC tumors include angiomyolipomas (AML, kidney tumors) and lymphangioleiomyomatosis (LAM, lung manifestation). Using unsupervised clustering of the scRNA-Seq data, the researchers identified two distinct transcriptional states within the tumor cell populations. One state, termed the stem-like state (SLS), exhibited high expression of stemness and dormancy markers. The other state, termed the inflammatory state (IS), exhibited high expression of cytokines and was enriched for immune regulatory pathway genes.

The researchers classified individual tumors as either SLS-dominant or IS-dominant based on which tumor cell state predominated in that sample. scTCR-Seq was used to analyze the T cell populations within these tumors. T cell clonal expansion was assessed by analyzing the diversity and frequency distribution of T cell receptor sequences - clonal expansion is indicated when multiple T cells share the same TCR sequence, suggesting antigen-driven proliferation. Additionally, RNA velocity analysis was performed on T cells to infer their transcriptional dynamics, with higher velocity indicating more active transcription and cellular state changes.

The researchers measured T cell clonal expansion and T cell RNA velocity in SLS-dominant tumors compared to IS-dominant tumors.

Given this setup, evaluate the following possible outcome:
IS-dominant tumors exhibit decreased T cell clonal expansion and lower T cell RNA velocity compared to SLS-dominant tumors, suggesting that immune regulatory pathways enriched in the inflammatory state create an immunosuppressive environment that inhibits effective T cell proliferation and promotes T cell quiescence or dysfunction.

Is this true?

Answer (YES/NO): NO